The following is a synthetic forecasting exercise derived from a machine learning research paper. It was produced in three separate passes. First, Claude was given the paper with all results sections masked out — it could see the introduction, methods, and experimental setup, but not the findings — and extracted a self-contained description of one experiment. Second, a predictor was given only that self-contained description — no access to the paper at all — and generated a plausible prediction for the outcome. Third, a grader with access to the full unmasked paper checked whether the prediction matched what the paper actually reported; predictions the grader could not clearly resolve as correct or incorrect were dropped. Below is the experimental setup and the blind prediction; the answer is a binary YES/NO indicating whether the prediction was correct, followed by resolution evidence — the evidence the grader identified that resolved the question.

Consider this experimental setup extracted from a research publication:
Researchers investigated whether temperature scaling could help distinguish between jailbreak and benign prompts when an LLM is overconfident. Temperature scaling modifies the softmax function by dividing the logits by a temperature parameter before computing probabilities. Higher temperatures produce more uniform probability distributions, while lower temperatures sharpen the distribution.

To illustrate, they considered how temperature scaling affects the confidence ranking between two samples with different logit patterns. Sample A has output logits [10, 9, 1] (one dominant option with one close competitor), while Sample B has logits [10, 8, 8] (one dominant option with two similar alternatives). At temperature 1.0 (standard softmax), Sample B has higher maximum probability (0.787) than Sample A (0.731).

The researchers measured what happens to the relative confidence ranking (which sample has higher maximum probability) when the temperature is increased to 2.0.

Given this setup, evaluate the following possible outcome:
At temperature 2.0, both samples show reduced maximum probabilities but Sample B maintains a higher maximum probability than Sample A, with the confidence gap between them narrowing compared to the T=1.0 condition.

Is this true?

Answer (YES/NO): NO